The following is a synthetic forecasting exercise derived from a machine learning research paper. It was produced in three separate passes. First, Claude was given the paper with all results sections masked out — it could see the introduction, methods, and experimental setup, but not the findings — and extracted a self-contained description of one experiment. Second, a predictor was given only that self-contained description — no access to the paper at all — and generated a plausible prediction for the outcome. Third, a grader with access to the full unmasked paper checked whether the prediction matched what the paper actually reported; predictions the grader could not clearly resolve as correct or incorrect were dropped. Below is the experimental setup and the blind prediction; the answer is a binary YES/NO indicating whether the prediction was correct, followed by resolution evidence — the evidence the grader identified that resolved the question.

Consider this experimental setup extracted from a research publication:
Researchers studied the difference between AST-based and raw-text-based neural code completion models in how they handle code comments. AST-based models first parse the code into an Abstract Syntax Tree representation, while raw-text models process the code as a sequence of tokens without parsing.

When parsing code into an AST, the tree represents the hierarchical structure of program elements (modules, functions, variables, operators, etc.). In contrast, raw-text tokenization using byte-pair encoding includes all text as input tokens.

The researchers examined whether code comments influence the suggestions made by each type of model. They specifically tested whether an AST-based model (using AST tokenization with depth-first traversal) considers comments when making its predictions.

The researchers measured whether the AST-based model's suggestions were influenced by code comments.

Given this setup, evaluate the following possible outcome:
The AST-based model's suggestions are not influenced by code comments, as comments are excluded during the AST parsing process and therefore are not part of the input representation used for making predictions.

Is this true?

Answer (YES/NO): YES